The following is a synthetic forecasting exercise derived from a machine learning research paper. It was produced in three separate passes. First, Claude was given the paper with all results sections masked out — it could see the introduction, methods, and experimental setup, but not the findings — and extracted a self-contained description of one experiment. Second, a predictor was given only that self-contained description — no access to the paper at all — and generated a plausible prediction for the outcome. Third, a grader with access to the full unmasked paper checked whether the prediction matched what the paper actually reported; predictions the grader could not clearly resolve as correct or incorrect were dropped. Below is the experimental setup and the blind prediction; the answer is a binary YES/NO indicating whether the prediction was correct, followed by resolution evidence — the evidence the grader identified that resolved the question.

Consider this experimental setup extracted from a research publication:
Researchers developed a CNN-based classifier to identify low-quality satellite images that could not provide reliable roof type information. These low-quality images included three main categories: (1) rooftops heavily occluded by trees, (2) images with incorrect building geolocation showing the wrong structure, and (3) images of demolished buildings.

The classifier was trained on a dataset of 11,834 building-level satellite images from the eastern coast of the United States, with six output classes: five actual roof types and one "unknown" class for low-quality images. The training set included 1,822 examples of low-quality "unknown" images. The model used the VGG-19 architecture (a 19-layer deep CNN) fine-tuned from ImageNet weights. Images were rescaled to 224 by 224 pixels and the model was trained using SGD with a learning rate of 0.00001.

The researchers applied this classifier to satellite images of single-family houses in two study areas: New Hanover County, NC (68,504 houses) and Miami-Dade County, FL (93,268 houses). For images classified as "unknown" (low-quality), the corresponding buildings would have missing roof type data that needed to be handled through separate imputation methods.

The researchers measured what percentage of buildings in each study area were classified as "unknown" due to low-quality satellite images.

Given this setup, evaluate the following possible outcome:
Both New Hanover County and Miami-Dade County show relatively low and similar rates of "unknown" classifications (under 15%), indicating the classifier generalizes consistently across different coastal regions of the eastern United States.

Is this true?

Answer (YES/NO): NO